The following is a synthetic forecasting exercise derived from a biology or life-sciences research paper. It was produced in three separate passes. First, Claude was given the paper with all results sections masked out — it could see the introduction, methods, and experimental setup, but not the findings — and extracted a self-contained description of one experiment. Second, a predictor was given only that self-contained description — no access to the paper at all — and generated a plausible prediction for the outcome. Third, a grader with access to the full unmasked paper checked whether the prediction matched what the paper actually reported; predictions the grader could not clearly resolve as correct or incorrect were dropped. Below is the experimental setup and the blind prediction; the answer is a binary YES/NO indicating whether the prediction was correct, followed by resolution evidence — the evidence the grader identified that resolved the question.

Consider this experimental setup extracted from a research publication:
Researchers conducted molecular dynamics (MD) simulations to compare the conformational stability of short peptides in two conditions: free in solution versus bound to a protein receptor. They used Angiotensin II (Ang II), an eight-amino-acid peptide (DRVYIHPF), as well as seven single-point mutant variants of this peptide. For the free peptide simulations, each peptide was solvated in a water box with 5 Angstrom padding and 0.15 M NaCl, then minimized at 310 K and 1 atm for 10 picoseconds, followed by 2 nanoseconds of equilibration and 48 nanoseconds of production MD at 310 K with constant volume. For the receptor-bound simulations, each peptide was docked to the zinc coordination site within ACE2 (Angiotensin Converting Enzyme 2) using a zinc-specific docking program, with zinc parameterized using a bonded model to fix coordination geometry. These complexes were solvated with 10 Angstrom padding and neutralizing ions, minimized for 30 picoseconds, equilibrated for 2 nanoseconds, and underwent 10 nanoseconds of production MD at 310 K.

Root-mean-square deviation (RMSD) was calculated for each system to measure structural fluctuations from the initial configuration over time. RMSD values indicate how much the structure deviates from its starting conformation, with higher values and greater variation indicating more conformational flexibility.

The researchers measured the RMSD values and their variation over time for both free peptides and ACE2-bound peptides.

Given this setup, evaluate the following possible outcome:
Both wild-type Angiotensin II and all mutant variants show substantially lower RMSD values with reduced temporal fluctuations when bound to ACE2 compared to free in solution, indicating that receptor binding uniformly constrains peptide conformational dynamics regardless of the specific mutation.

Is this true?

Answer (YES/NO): NO